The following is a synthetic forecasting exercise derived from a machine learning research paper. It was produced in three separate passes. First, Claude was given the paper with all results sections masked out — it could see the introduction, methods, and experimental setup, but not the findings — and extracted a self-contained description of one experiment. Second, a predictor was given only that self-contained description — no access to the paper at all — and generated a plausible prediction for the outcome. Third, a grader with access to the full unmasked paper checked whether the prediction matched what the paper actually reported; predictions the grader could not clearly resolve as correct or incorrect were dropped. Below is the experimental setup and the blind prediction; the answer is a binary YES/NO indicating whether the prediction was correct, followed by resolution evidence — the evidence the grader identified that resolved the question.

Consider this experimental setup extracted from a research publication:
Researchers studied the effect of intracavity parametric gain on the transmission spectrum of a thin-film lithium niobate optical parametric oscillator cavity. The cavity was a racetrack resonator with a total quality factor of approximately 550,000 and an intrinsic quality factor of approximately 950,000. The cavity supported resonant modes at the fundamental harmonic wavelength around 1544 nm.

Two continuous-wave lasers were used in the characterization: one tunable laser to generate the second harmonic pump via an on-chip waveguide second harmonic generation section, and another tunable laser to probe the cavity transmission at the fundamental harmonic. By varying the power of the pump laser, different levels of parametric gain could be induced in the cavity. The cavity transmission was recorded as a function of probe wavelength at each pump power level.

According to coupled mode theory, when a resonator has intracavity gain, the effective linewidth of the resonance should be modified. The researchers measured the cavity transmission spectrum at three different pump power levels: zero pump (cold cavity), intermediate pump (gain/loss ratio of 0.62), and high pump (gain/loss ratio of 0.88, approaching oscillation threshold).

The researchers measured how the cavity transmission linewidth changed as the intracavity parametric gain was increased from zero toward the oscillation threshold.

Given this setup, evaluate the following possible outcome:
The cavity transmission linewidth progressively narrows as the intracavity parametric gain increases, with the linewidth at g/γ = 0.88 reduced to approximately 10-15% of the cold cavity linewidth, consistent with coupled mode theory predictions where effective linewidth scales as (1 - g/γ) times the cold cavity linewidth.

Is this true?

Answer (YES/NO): NO